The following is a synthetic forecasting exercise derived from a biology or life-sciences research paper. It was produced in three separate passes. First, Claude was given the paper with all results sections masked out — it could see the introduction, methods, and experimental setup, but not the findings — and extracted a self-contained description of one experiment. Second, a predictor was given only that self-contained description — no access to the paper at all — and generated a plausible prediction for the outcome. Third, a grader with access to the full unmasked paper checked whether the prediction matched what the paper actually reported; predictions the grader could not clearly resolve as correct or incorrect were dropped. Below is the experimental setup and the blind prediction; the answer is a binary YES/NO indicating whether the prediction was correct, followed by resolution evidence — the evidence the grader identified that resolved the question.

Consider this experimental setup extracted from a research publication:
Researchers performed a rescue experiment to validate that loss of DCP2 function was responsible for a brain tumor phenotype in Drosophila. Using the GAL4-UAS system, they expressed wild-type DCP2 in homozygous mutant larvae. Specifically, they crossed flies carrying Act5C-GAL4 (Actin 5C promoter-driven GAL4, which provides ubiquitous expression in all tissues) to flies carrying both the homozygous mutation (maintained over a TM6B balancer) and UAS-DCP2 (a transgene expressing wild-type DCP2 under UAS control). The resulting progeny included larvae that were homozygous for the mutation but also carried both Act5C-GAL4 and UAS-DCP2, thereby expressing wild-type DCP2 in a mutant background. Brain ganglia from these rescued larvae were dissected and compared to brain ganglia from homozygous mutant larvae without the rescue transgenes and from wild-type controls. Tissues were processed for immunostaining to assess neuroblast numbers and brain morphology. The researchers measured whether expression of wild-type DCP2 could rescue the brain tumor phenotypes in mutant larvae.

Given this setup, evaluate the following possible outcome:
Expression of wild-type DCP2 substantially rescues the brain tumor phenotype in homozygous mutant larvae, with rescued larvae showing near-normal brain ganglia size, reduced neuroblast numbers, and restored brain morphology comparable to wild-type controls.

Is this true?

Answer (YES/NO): YES